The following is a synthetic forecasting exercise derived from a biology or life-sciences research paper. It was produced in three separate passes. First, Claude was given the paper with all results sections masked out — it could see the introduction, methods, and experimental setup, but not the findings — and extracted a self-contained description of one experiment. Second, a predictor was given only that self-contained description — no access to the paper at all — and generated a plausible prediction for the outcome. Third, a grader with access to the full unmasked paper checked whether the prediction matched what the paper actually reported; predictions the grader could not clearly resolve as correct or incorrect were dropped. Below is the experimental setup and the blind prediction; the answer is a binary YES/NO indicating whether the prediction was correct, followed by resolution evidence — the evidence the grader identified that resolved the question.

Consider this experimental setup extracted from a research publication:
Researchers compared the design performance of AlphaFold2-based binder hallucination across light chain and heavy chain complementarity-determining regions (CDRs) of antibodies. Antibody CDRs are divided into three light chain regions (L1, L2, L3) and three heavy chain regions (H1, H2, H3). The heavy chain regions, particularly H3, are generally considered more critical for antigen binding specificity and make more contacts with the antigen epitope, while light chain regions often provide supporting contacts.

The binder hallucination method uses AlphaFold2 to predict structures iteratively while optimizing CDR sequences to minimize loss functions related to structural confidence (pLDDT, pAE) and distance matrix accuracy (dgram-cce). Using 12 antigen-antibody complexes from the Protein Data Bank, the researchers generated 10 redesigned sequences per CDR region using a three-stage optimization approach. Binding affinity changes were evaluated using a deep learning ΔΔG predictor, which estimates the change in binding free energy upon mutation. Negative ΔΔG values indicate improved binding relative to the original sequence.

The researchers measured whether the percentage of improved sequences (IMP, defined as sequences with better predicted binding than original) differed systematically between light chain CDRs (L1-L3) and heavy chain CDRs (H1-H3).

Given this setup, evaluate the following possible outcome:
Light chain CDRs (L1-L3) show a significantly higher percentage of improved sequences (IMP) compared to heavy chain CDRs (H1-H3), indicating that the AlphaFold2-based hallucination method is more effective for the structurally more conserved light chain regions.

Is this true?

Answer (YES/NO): NO